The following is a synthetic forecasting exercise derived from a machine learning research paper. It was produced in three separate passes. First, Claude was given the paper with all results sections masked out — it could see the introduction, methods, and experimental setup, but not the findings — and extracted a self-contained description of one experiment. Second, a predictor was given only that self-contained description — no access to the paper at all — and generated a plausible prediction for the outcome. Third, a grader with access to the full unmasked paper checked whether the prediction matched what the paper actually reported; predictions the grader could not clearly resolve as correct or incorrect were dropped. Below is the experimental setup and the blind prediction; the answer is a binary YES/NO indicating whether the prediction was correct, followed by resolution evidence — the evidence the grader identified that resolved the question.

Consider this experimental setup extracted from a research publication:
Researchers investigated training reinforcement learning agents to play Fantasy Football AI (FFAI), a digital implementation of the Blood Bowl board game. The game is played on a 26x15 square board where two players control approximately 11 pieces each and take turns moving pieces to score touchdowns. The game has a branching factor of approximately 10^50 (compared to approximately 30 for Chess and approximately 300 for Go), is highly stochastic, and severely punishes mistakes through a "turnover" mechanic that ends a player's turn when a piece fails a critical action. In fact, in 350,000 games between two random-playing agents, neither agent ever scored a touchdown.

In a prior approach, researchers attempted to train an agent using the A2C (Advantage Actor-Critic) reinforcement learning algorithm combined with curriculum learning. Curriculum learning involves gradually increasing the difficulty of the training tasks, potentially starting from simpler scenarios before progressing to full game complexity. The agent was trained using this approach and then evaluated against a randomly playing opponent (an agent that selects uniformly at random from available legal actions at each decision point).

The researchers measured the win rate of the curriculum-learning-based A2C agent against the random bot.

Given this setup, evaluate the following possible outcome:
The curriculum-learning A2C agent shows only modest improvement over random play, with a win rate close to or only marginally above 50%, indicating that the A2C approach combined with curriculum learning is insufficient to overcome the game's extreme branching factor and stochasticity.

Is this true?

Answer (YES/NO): NO